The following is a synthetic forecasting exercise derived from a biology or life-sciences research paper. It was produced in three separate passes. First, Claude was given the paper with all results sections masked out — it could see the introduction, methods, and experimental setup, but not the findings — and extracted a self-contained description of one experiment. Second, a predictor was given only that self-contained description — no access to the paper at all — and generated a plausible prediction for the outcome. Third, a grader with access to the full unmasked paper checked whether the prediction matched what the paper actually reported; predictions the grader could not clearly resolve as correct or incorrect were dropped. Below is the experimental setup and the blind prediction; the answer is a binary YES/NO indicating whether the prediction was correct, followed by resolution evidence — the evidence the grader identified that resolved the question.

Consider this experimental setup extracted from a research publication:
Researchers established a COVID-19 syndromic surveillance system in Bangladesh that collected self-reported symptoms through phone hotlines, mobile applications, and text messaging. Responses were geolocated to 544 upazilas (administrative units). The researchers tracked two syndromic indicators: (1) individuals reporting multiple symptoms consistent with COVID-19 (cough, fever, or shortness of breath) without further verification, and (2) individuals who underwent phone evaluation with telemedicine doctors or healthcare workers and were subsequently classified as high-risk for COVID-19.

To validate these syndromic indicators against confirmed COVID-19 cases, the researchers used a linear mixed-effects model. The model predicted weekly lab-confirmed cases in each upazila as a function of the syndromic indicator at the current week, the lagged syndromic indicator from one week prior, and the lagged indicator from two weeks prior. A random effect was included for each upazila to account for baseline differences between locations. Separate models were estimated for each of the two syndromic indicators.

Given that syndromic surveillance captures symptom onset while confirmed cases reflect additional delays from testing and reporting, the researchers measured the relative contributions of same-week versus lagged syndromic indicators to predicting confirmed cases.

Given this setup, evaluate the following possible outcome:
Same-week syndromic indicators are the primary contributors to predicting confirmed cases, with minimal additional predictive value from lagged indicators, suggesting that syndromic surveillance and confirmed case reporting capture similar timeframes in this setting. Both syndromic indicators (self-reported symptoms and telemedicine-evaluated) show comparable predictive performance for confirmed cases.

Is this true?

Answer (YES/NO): NO